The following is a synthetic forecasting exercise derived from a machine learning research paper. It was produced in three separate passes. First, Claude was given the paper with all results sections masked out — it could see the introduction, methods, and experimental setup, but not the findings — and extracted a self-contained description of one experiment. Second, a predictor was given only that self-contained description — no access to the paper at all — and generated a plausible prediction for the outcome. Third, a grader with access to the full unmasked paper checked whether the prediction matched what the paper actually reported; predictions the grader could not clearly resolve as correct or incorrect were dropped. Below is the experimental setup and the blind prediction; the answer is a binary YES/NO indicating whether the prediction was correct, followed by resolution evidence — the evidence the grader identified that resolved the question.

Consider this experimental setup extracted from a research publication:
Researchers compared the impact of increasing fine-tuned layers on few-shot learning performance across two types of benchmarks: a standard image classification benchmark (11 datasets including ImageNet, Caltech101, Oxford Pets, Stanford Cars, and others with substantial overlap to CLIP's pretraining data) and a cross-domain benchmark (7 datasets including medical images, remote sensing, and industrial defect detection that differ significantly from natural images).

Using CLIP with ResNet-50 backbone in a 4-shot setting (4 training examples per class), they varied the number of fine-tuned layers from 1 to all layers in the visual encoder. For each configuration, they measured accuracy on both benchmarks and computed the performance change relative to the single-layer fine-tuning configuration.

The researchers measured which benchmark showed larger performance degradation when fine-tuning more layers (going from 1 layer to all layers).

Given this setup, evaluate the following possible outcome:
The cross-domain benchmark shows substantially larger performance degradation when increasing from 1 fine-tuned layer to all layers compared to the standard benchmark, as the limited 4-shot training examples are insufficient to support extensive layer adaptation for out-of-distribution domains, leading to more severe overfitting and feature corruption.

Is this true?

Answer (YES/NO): YES